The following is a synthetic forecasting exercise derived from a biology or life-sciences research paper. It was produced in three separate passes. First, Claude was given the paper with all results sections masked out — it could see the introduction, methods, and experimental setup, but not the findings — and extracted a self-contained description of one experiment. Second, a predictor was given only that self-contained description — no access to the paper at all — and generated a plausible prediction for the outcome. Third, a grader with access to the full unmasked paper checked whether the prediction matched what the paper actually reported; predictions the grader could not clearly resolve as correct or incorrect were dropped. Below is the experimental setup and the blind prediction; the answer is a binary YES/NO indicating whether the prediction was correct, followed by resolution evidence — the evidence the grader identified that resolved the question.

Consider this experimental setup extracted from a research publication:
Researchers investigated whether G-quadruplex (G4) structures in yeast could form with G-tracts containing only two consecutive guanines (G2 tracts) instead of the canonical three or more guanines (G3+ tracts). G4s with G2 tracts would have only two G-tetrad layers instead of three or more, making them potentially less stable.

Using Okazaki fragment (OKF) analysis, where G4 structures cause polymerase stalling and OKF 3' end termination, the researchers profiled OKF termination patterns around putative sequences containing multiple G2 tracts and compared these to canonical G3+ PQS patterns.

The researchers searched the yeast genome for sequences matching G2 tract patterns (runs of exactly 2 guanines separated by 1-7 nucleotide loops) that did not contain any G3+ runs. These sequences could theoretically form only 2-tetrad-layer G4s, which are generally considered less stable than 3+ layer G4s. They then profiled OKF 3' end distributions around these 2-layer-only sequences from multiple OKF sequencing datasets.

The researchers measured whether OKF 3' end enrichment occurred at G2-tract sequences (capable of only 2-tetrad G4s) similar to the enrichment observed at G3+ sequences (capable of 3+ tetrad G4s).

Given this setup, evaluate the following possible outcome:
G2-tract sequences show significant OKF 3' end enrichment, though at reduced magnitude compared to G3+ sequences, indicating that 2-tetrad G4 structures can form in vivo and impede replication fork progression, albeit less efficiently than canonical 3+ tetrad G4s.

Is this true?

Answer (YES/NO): YES